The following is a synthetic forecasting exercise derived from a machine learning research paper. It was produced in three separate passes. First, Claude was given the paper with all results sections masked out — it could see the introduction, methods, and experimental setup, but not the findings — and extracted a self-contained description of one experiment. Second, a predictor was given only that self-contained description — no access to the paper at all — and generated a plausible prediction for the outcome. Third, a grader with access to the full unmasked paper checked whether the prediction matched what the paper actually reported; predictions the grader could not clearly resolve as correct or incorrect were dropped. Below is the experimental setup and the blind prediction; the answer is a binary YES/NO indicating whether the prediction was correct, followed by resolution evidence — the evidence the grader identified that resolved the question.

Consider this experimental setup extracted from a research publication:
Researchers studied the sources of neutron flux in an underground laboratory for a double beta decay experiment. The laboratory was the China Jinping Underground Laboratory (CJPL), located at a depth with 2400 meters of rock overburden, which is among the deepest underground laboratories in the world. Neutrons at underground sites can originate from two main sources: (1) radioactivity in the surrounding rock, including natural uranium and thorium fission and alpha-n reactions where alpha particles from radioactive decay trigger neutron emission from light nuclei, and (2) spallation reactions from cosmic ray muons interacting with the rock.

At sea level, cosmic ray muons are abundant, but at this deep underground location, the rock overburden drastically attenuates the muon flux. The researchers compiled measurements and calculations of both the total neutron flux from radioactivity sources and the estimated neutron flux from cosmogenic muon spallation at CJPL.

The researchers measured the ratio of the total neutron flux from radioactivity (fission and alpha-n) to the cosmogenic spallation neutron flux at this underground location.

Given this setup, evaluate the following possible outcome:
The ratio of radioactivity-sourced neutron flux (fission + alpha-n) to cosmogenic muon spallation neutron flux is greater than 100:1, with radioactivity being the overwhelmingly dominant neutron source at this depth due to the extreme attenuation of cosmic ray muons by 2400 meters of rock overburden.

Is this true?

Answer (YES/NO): YES